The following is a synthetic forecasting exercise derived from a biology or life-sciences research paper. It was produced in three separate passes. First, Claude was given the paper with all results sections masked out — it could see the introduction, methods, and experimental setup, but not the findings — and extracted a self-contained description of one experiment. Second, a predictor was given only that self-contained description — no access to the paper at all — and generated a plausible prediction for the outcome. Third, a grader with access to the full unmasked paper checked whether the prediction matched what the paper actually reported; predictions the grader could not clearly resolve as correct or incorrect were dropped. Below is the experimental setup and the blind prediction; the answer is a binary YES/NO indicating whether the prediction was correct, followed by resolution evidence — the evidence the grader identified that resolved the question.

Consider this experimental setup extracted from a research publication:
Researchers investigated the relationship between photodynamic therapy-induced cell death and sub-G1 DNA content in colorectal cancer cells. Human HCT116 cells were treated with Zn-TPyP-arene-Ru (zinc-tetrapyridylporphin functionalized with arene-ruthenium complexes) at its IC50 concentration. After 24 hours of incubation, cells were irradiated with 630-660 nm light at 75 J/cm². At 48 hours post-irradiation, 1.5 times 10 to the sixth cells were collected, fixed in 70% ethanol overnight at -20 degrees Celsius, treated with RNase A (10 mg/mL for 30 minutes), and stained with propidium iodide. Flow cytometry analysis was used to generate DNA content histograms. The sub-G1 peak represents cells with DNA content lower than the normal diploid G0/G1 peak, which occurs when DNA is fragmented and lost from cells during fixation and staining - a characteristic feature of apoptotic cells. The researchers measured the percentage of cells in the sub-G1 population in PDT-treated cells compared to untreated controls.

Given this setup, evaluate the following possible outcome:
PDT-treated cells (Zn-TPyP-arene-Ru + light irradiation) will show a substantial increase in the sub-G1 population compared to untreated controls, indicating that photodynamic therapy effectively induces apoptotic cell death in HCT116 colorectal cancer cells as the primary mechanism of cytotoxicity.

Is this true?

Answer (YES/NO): NO